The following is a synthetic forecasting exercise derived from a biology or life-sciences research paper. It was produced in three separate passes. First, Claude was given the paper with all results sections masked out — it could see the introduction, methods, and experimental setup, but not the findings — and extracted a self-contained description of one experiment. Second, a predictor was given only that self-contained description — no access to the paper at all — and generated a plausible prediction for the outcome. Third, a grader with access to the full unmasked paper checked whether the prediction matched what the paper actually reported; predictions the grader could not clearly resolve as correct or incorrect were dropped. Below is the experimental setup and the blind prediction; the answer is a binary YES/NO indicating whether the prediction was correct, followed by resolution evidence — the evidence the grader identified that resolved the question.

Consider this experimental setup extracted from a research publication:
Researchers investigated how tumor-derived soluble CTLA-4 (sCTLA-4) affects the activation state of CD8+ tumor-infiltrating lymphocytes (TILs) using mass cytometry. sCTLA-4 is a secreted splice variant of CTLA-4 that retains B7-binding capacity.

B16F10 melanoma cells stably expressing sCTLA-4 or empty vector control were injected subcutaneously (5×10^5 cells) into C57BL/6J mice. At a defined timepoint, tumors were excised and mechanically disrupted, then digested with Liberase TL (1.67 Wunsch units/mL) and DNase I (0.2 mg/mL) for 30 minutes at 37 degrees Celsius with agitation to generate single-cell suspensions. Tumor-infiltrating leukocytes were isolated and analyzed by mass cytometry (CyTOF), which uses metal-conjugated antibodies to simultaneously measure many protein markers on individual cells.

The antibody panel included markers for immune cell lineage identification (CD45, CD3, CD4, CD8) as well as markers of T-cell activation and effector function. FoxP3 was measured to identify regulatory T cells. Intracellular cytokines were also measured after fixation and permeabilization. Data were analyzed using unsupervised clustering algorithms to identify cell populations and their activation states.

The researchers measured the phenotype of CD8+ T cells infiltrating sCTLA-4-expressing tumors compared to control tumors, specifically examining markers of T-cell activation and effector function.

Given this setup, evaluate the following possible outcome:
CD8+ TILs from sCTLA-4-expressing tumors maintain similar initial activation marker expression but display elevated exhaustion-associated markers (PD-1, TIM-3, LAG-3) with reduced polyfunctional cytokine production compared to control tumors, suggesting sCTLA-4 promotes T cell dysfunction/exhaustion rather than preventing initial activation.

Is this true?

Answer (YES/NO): NO